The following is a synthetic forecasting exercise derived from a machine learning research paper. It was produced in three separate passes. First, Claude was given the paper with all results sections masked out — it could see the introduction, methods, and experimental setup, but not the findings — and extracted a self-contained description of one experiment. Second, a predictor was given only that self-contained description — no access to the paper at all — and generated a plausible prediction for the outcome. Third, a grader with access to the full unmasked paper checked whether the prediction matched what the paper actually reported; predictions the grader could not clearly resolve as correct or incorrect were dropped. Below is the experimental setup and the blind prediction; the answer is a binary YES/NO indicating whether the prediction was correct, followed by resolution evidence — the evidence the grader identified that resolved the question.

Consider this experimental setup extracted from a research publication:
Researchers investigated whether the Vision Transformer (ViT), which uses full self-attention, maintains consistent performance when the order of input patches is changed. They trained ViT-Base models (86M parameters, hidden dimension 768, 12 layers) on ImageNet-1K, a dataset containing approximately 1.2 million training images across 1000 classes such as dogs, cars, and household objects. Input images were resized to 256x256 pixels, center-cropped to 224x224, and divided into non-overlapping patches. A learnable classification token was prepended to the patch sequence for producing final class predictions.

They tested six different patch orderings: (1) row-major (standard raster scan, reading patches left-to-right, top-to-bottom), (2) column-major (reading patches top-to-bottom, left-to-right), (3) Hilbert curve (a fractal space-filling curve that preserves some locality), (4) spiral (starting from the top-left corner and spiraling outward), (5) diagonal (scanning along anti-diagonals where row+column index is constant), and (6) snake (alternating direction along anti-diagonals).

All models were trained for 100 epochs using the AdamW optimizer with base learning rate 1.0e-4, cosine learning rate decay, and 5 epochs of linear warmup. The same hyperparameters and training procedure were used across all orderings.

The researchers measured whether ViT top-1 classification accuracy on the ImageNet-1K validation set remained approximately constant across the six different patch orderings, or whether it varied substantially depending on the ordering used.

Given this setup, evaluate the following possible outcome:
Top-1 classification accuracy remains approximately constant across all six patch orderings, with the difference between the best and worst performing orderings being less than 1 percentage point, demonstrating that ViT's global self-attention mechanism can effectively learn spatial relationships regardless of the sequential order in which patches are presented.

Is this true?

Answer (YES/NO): YES